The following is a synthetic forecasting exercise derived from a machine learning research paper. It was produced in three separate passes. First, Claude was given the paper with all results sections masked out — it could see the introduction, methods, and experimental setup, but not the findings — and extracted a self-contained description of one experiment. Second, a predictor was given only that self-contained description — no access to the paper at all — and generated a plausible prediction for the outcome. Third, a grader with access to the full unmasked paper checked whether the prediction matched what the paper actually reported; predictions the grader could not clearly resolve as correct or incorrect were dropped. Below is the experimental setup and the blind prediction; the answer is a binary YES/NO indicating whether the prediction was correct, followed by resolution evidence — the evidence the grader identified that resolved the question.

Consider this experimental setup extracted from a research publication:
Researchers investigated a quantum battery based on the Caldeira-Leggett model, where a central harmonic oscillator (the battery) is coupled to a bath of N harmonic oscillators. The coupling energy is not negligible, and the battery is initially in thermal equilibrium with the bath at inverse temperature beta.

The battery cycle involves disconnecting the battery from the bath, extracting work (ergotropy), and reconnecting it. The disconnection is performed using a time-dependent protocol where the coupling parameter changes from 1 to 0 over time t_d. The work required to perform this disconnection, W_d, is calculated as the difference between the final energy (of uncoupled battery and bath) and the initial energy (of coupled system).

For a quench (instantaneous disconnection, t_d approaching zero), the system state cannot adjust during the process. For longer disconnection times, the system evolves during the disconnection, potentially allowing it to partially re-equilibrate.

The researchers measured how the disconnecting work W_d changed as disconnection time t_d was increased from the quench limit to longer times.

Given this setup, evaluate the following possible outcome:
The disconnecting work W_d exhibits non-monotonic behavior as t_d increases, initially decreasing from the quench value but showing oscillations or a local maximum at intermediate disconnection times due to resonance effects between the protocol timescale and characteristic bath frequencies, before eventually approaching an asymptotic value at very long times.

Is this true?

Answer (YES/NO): NO